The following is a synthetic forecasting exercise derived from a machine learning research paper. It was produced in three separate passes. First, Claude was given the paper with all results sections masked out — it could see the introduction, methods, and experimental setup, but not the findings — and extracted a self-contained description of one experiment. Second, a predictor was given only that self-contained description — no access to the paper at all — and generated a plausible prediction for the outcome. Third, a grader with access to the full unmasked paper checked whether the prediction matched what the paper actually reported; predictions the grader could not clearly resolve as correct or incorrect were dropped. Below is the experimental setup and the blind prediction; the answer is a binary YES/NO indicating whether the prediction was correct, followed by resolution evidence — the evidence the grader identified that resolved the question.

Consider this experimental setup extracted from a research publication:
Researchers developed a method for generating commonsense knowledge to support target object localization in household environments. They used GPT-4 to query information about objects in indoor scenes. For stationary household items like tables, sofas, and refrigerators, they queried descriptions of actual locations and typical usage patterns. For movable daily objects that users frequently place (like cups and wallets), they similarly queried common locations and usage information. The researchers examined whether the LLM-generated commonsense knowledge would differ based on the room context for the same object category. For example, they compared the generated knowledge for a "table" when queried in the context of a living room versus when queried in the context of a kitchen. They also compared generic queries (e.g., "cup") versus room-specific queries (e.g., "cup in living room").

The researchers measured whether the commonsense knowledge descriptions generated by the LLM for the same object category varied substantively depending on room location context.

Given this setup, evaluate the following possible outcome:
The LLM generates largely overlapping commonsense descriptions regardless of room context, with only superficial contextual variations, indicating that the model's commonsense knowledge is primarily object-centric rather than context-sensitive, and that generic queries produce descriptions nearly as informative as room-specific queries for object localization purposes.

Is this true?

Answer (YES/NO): NO